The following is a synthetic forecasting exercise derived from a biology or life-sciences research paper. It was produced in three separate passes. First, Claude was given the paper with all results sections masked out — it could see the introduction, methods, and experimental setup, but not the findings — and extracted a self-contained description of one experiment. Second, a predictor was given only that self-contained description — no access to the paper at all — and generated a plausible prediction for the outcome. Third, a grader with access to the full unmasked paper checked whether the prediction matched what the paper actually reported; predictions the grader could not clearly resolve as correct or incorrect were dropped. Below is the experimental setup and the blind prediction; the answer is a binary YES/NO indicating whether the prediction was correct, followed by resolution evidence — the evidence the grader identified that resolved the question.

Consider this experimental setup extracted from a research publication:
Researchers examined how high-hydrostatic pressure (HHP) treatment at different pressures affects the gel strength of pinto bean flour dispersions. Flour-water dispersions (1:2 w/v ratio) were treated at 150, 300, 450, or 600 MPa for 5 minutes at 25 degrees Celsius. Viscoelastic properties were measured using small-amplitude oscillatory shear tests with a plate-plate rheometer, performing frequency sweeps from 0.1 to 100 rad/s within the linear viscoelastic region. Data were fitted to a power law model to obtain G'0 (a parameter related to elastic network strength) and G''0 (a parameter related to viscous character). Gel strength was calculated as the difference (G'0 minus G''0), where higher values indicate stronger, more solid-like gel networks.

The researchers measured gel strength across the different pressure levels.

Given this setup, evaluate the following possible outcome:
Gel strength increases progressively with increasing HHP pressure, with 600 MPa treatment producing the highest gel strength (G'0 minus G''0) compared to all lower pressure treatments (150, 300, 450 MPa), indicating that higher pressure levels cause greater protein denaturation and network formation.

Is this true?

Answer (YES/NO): YES